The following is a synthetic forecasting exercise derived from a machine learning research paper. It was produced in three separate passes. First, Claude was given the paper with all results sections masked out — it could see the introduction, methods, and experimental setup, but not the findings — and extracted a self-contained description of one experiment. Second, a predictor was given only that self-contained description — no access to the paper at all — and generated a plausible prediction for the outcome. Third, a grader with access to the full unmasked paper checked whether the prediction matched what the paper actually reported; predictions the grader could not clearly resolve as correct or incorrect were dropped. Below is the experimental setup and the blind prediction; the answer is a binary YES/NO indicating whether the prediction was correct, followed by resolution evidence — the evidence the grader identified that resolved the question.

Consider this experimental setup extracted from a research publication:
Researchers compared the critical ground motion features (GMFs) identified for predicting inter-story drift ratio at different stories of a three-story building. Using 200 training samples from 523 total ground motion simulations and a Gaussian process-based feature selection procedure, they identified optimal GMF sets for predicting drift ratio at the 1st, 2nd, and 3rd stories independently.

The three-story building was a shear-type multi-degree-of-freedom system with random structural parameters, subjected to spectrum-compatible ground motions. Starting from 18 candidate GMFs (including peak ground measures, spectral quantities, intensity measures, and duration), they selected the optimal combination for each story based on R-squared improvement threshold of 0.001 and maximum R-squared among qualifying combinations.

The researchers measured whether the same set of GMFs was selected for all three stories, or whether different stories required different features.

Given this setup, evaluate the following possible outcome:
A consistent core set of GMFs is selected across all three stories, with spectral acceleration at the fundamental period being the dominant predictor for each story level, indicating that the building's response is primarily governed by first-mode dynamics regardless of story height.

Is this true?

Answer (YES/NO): NO